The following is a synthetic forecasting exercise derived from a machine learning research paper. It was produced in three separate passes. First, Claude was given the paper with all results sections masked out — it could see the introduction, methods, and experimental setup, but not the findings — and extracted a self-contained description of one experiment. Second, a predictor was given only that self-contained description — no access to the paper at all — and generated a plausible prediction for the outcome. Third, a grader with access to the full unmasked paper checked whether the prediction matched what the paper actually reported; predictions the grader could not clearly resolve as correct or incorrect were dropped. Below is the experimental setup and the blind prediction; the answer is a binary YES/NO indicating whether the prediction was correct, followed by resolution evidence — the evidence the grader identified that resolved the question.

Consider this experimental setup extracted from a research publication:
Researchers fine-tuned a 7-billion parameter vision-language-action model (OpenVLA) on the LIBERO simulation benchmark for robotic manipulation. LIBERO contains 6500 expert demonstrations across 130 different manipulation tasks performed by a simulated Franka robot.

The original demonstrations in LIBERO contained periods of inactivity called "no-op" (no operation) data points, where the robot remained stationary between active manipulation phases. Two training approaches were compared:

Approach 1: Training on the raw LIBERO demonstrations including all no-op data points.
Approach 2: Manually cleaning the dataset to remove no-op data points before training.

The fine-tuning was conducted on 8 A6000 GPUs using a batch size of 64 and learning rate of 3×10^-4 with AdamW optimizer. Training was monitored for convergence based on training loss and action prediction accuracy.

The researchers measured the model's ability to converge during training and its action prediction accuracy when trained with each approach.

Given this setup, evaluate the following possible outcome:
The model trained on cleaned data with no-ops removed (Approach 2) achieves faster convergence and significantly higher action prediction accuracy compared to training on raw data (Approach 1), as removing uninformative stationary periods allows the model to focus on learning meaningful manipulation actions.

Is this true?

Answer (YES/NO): NO